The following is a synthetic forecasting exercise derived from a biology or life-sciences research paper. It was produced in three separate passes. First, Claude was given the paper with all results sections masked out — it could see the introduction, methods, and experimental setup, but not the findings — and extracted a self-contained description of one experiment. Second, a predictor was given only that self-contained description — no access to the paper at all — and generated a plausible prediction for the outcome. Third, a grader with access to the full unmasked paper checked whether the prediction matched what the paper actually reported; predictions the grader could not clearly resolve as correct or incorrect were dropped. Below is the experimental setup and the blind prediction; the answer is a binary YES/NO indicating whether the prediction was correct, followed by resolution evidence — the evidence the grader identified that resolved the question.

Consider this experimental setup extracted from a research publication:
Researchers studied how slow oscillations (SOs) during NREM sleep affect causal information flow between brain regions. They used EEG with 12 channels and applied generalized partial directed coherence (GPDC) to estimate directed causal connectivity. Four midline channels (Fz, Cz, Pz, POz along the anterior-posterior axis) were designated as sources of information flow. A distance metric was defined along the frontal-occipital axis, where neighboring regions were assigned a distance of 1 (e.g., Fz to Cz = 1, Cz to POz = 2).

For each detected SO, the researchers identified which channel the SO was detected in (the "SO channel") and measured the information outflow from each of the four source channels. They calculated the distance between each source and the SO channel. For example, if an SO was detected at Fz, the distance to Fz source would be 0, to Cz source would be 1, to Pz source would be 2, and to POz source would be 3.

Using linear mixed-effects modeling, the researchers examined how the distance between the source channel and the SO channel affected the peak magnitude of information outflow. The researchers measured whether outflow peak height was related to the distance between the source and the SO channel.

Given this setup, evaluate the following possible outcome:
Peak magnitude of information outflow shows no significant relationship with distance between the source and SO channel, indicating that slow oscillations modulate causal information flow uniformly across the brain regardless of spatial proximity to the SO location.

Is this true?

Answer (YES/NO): NO